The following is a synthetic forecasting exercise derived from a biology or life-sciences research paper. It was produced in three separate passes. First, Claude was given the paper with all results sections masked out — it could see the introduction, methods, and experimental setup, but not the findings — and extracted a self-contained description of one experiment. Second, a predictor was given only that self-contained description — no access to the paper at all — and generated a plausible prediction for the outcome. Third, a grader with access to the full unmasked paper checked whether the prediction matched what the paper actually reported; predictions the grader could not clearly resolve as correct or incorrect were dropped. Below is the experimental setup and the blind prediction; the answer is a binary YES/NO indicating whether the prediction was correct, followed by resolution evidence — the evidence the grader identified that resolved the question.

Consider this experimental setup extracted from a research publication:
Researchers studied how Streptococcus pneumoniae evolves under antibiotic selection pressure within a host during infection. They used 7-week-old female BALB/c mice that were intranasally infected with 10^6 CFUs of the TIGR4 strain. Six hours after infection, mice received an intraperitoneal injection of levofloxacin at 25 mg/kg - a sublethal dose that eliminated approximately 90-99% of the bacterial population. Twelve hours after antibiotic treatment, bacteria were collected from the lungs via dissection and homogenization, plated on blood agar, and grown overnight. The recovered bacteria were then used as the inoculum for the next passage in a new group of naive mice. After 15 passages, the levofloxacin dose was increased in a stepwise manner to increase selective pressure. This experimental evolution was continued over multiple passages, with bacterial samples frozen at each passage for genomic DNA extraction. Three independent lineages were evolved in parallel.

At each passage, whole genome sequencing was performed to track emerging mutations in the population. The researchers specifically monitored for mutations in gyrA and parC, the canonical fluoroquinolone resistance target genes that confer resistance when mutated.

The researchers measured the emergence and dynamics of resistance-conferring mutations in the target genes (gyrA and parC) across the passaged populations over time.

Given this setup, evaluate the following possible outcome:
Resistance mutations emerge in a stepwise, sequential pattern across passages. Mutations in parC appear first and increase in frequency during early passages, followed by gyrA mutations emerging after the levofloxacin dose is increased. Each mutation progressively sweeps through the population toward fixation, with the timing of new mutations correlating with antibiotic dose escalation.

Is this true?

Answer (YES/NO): NO